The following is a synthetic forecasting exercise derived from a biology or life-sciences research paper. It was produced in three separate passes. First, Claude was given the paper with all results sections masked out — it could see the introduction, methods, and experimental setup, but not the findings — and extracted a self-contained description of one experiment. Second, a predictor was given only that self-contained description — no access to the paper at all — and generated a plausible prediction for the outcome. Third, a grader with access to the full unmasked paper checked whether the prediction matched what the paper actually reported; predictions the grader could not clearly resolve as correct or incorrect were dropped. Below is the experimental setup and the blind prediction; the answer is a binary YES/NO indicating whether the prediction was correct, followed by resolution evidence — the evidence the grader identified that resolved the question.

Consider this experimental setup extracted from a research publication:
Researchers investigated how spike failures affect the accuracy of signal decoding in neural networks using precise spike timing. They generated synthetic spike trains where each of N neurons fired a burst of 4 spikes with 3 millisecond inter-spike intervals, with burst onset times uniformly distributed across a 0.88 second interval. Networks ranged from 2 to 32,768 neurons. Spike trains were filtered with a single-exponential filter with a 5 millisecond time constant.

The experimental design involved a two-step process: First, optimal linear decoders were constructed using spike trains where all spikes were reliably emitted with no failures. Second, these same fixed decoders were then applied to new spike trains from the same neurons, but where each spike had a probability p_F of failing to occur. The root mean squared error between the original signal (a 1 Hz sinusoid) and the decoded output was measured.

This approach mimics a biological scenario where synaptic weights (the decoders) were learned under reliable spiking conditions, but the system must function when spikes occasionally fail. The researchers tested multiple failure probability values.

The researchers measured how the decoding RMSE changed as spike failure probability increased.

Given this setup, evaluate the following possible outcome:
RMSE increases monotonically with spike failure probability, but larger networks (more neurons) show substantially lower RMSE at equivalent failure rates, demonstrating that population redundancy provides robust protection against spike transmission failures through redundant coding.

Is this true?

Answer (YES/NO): NO